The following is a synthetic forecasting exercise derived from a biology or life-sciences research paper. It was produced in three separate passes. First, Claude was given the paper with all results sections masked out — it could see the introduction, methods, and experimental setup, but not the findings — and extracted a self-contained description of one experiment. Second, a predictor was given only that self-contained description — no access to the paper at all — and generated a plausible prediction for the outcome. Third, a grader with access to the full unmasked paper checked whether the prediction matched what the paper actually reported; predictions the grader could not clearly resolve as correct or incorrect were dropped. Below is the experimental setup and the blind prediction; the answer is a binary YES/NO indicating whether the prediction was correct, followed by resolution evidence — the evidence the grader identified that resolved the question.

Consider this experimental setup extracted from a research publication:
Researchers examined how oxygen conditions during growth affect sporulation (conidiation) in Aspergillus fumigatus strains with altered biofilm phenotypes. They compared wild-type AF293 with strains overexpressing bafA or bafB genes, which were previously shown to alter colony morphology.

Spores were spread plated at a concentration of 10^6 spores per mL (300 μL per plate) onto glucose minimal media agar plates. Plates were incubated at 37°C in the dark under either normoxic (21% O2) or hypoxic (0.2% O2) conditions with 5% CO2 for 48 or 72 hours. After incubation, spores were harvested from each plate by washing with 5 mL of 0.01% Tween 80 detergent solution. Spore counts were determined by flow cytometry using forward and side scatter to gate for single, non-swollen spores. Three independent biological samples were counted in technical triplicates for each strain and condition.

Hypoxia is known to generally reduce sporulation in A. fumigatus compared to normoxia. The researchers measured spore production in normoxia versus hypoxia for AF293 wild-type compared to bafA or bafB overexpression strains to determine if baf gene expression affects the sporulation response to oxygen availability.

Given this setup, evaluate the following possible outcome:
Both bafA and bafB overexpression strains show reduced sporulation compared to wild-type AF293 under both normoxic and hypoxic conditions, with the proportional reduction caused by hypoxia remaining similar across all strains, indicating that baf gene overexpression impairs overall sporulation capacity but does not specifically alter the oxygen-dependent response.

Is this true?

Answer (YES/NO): NO